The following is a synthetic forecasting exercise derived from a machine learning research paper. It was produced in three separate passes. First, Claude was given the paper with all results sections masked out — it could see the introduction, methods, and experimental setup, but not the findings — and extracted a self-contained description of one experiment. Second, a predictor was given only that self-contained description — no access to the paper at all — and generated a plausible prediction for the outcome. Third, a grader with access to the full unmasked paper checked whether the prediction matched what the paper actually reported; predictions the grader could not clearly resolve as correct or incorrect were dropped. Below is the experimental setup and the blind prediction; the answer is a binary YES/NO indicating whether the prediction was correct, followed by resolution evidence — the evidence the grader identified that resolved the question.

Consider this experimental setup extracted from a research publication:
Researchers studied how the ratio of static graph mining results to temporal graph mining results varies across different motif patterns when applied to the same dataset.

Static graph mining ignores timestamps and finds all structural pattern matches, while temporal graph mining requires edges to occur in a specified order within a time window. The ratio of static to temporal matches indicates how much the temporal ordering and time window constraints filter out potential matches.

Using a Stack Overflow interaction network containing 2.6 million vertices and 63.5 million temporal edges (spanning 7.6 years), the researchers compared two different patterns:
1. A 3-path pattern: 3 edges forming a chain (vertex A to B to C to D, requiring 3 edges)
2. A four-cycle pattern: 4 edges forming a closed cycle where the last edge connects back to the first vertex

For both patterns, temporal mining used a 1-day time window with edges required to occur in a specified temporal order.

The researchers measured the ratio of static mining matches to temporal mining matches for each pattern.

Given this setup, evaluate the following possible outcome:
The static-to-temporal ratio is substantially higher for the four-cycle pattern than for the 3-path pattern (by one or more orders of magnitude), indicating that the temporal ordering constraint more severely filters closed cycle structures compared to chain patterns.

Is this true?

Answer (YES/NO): NO